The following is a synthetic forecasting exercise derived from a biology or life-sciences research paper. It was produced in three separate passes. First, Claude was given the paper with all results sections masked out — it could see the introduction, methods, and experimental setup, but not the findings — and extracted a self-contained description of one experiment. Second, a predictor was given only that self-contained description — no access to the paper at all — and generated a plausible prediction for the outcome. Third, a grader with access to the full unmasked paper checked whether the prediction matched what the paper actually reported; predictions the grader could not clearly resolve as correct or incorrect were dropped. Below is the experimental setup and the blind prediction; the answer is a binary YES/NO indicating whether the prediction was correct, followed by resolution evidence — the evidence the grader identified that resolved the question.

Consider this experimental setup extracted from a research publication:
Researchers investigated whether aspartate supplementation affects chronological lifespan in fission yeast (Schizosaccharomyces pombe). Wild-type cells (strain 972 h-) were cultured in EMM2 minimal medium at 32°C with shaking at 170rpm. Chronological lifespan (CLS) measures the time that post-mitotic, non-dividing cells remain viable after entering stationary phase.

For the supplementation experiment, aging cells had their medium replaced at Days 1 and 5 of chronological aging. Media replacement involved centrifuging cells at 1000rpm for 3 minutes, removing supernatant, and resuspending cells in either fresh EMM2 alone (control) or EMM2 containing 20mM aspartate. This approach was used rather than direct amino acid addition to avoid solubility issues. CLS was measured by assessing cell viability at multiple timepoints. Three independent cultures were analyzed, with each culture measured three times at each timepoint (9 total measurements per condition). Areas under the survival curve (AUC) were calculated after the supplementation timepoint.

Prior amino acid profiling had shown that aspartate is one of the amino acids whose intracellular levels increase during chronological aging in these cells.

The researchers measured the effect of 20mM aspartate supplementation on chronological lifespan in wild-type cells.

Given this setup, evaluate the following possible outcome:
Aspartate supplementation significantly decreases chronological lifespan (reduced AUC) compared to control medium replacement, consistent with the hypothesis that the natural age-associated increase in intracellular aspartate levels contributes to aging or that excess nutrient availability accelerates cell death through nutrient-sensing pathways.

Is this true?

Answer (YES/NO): NO